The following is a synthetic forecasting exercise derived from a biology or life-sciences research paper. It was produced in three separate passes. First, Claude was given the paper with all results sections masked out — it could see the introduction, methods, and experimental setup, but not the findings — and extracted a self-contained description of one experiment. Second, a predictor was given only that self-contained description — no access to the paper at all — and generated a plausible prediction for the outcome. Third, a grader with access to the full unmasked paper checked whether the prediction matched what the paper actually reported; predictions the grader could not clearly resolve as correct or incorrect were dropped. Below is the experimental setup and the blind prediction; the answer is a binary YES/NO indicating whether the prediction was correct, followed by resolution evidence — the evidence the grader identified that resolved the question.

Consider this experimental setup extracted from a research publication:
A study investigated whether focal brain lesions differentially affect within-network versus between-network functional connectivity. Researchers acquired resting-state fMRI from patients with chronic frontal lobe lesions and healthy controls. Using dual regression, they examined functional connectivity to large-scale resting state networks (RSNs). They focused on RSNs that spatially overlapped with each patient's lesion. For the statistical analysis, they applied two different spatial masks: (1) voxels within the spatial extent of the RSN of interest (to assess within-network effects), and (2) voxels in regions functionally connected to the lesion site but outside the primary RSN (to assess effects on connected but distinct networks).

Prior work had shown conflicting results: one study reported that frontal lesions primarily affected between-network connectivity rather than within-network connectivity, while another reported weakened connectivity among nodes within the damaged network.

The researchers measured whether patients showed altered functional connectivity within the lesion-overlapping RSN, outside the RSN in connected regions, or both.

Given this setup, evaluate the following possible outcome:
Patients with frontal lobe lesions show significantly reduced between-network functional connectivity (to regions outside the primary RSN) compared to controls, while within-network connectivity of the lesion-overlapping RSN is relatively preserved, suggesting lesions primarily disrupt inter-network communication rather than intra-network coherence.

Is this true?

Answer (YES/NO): NO